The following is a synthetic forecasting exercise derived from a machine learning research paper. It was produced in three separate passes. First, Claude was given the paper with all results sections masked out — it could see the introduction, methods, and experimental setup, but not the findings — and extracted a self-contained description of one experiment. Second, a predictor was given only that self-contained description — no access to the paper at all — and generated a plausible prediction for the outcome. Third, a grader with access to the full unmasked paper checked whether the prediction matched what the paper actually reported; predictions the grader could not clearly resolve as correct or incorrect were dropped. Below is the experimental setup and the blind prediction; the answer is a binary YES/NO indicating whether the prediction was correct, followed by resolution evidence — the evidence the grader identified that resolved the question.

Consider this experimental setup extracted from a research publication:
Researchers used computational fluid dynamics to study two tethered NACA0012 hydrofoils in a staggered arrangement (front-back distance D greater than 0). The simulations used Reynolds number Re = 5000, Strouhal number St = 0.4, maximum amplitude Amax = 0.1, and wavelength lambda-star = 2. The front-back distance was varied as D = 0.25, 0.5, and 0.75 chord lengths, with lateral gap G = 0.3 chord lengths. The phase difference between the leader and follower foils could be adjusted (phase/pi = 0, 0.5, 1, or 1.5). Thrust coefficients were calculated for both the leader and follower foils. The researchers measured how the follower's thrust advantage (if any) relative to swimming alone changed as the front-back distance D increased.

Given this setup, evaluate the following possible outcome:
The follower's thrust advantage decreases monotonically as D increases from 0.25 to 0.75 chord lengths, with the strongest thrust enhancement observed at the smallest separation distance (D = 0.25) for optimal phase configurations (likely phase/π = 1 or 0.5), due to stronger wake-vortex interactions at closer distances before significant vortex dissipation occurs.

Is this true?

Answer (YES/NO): YES